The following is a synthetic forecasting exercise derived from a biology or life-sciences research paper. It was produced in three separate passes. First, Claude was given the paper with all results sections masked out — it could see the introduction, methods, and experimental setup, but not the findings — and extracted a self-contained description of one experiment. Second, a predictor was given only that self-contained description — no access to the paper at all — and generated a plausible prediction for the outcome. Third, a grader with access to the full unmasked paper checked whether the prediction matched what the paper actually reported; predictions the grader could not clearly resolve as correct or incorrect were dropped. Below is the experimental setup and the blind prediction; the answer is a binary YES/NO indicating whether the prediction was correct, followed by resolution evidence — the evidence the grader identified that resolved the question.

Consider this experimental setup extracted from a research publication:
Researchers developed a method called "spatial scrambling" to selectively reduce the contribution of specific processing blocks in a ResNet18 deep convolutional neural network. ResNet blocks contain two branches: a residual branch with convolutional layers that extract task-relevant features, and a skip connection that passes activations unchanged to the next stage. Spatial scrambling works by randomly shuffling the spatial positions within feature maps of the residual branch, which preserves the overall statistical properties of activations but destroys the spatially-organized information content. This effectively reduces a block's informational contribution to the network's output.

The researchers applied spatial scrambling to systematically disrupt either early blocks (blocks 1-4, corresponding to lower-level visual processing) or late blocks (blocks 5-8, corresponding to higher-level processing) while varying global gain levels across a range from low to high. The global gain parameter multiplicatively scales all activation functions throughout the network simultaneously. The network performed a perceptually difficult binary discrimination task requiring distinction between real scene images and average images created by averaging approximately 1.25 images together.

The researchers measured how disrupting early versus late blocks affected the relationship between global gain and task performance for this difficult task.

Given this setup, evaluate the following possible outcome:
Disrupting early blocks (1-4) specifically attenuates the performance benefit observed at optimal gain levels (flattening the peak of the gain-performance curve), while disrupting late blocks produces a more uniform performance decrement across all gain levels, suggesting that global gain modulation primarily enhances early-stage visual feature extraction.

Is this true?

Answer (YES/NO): NO